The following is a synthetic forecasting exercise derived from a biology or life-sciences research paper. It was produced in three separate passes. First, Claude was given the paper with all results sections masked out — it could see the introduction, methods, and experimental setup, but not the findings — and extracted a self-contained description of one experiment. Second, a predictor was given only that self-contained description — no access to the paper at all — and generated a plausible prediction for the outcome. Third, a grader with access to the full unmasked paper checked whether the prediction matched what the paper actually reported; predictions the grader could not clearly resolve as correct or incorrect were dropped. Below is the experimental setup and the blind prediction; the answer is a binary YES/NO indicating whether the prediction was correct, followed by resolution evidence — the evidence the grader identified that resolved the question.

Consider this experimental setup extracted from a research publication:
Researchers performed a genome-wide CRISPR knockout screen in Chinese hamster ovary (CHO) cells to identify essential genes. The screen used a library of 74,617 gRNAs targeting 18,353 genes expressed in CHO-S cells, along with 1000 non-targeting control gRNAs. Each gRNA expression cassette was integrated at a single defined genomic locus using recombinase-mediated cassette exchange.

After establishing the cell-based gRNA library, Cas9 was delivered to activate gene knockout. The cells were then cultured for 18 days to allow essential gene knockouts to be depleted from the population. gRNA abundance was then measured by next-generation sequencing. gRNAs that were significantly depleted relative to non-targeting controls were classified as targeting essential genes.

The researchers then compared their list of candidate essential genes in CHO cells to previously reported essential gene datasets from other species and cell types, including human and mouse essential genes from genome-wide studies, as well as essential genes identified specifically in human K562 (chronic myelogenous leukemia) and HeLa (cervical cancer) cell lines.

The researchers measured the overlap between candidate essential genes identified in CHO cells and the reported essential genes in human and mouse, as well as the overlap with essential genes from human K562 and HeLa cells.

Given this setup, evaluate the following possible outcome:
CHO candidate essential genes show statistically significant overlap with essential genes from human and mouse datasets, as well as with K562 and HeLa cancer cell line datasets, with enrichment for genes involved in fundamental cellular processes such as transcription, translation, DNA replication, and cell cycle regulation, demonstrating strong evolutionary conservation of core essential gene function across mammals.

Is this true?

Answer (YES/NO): YES